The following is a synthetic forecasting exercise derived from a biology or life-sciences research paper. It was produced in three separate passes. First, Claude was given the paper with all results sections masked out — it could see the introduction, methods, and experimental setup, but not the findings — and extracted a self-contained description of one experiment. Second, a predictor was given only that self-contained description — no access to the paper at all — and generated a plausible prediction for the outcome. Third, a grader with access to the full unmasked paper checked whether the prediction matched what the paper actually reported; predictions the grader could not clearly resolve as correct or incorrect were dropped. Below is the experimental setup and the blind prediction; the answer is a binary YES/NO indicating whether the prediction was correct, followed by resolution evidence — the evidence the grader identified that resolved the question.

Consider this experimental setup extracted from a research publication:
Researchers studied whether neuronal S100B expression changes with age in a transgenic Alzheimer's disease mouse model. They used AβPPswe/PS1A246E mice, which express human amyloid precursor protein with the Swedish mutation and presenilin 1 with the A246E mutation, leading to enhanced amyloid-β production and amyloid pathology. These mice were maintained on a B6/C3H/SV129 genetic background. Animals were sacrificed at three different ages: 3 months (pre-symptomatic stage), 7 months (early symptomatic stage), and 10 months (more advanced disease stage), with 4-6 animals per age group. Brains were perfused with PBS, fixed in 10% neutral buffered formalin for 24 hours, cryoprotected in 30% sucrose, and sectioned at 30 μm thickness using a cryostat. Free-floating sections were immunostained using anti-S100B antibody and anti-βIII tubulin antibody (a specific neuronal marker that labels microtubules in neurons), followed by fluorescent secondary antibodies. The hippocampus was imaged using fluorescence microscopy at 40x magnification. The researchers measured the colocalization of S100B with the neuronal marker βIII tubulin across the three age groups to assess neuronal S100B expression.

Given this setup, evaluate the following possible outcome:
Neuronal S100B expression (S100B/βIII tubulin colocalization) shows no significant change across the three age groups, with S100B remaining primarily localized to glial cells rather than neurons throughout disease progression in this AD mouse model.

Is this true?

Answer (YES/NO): NO